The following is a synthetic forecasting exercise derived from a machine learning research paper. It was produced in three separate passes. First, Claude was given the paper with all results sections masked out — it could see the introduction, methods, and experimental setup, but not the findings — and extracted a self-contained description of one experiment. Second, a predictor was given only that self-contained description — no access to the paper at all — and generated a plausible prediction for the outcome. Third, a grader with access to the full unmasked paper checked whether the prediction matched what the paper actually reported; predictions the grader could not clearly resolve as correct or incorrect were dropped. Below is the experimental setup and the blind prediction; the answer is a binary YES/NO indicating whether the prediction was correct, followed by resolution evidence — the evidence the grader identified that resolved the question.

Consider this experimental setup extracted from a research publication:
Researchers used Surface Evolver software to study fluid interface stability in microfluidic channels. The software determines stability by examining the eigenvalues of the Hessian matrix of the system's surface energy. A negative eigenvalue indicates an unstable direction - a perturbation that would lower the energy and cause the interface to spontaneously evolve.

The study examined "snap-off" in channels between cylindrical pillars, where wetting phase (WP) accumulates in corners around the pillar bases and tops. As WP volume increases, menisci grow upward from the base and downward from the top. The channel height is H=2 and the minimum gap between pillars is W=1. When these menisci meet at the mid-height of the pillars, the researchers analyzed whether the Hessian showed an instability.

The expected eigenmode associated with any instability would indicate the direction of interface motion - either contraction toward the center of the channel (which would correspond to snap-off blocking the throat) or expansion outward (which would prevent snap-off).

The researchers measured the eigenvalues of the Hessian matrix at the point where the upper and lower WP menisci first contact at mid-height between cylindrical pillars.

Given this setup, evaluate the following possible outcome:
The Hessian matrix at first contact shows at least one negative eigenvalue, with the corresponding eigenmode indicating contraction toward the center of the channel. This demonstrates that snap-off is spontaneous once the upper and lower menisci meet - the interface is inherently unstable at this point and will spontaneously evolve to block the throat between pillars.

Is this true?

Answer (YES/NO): YES